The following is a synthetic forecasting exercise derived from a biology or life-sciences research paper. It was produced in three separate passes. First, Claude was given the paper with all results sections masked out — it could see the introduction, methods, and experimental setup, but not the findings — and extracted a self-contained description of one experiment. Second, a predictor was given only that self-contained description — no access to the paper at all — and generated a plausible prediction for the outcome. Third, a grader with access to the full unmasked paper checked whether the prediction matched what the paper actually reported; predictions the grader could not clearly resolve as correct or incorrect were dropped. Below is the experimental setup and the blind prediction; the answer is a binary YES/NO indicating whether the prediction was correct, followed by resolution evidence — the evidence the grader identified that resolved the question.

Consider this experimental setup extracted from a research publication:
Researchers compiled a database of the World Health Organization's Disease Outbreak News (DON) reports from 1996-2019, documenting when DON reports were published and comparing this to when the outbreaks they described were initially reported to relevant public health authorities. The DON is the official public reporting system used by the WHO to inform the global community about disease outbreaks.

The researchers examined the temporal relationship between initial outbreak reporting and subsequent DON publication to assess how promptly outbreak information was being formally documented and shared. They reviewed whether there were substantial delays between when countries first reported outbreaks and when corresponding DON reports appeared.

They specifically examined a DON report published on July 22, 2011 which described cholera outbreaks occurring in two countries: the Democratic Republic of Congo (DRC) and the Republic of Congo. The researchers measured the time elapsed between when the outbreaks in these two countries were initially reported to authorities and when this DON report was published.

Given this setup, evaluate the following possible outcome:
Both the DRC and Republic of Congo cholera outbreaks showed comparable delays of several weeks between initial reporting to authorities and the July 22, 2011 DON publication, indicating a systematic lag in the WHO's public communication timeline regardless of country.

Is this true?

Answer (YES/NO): NO